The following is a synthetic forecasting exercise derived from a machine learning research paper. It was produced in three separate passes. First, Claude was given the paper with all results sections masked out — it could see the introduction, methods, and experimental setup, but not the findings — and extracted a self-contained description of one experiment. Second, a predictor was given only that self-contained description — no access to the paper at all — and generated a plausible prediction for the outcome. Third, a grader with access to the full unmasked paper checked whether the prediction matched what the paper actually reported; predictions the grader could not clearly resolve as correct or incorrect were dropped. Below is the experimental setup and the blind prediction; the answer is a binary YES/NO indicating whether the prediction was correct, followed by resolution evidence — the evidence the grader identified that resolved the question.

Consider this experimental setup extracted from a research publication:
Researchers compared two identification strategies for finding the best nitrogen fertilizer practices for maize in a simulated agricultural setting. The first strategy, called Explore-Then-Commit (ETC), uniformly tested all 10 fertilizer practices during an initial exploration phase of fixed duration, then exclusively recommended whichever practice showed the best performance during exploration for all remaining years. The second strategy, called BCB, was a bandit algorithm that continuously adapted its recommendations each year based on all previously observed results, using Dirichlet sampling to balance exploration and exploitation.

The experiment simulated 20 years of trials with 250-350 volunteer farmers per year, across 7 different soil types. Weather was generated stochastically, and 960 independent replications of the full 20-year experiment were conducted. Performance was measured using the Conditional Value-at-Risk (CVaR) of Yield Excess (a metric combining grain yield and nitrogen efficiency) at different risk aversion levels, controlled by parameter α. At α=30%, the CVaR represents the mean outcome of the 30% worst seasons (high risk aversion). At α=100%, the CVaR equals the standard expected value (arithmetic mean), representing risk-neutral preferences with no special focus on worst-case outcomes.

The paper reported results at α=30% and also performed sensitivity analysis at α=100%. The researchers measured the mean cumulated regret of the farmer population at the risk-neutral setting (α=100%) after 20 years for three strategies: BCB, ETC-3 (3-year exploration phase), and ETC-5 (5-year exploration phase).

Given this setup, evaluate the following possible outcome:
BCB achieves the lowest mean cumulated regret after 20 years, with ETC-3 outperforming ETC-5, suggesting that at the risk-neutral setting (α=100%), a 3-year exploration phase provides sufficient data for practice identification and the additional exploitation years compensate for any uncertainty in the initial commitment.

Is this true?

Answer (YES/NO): NO